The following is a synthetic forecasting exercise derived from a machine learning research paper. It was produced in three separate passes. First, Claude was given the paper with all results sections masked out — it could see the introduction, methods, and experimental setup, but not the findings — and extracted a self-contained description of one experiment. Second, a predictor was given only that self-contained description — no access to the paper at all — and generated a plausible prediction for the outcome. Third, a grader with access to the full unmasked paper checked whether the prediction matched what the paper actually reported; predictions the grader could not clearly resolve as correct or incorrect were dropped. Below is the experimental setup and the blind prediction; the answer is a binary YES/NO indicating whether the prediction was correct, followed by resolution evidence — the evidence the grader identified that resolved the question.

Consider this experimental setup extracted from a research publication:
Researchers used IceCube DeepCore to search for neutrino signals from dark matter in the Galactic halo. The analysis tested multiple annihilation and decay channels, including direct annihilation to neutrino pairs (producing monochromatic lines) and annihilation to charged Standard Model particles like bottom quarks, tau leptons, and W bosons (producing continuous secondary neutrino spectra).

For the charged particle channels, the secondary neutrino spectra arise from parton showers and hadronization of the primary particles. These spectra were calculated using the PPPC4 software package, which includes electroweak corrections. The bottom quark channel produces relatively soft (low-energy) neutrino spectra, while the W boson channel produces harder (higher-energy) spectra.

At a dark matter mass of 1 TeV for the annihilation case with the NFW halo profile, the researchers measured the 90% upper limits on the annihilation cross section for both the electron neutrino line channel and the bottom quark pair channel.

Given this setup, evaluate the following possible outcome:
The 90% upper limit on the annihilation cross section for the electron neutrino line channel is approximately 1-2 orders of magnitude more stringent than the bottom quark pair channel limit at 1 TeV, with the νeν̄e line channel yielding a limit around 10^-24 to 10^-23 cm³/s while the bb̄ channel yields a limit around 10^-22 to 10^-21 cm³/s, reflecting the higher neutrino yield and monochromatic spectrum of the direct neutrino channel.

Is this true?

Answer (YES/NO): YES